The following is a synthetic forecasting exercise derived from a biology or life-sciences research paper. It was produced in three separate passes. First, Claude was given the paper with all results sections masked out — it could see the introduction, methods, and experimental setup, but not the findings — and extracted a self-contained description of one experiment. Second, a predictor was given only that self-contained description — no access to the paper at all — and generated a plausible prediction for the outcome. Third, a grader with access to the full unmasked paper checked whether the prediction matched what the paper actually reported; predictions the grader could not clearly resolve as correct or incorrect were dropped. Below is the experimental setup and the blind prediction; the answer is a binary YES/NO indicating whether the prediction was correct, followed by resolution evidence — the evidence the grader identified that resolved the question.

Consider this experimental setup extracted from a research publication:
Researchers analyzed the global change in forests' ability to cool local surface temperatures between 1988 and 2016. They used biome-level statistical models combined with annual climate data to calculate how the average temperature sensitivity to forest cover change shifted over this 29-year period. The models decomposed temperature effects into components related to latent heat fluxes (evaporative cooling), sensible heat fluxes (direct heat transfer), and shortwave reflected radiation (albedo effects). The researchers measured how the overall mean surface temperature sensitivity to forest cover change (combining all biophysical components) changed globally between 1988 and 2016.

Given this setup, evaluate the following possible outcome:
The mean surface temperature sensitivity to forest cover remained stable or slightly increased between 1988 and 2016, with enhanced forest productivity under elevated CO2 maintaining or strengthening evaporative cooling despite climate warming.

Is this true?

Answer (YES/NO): NO